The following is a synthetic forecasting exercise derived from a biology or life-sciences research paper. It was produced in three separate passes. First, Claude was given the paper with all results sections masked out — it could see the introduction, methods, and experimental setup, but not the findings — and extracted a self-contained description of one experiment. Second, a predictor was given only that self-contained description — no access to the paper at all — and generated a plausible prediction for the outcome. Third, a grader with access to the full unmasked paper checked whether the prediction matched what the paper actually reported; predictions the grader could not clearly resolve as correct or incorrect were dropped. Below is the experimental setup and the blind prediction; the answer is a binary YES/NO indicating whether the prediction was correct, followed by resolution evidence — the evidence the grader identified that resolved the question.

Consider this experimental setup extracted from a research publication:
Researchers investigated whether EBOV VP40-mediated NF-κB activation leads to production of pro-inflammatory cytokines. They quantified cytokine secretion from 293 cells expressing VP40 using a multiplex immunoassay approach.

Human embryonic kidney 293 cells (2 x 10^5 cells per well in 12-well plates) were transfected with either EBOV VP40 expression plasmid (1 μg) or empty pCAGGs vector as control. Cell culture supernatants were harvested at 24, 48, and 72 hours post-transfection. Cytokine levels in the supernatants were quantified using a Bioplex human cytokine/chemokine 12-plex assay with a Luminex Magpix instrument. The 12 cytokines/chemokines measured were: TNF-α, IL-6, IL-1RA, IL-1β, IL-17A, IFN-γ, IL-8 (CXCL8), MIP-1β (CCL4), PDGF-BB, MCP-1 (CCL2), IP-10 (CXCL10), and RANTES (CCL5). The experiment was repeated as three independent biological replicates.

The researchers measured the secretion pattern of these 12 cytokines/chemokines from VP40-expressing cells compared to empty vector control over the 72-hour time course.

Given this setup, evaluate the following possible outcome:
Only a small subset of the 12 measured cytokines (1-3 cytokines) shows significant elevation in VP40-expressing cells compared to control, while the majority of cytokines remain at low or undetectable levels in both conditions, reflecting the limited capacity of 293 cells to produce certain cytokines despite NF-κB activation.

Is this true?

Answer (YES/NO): NO